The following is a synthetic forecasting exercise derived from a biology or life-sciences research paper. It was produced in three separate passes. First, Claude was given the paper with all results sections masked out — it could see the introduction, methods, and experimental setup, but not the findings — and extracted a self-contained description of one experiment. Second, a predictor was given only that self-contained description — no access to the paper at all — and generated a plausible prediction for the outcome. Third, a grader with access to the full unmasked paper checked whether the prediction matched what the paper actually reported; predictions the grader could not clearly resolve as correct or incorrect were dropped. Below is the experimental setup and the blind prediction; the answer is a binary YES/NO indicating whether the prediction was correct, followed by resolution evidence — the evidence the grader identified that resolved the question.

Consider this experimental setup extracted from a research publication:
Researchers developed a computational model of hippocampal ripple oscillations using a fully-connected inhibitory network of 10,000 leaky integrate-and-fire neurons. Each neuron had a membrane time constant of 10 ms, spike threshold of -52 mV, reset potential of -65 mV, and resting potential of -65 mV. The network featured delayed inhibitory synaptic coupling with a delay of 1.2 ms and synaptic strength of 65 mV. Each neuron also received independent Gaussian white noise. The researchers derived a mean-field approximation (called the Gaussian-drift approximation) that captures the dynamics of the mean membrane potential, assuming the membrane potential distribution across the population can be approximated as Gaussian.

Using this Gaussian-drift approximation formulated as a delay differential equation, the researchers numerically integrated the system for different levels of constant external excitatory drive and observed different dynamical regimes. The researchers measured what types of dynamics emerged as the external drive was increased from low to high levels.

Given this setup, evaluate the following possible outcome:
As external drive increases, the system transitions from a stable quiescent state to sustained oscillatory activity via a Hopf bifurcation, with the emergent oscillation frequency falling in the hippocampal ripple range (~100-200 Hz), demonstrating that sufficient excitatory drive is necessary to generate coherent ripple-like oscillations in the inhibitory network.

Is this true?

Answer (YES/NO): NO